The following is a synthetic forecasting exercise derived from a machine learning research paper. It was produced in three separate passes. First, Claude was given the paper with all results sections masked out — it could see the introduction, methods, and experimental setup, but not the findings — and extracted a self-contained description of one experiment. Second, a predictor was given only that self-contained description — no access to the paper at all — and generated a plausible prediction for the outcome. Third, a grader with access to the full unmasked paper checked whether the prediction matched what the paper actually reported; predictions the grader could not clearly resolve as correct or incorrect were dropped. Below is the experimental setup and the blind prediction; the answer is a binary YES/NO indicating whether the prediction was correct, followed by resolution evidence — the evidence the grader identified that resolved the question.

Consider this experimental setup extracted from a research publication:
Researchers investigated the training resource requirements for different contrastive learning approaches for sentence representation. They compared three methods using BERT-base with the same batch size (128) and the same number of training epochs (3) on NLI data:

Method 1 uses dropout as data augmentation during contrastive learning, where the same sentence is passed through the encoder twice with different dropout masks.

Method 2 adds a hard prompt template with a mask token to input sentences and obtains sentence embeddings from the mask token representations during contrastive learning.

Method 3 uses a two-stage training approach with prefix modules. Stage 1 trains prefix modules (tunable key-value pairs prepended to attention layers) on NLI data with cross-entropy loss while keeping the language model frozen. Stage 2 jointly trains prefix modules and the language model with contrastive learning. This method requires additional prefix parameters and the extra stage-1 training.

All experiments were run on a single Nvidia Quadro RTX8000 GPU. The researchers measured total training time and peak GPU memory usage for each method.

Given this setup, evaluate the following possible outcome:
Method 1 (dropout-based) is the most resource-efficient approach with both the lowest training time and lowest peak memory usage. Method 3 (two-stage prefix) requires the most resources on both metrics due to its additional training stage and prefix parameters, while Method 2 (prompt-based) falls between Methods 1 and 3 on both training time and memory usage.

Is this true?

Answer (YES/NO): YES